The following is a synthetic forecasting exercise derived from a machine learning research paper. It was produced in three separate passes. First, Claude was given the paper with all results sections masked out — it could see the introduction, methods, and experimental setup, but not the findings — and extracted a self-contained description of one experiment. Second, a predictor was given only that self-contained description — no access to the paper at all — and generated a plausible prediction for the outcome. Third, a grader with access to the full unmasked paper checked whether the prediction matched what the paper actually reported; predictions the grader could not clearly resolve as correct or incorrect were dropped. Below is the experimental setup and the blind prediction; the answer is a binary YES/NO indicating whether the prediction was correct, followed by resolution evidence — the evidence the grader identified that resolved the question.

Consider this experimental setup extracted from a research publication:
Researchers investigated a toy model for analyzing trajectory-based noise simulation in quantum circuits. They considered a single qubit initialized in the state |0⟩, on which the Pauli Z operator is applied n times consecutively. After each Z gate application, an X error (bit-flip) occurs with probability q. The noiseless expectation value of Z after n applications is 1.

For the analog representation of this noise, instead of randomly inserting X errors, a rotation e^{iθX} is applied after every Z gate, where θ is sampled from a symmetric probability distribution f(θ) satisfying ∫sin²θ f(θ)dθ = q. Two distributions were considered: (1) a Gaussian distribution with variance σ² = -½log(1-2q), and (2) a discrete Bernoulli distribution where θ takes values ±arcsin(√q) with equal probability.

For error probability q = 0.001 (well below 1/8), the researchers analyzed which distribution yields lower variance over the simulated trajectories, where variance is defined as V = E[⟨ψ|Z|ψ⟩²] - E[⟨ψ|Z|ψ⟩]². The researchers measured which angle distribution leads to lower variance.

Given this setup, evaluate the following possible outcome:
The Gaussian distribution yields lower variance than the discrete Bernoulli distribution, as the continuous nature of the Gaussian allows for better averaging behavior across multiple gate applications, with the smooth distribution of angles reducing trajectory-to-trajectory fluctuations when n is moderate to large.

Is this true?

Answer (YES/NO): NO